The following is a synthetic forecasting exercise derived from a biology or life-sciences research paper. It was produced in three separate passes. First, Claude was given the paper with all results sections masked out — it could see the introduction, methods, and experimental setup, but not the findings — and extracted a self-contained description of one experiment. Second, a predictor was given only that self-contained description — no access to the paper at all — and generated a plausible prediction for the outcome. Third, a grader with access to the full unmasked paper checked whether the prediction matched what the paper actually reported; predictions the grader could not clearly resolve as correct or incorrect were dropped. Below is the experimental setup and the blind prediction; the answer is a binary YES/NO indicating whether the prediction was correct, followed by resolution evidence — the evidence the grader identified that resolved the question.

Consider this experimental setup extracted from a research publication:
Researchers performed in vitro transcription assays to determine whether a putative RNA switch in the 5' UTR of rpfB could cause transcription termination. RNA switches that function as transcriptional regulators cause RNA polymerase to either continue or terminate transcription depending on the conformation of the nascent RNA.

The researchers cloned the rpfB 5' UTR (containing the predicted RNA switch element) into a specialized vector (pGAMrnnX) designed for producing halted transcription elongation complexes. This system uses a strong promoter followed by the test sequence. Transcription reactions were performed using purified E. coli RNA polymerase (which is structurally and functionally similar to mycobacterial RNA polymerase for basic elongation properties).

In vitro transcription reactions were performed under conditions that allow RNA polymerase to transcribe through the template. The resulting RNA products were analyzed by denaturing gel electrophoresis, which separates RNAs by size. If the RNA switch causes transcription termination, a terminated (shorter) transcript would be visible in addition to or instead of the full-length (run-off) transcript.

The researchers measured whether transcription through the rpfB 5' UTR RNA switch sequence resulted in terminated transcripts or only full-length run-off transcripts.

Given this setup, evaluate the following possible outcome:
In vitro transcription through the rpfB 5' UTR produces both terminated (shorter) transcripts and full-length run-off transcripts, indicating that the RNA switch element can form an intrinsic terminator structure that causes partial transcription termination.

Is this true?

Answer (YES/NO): YES